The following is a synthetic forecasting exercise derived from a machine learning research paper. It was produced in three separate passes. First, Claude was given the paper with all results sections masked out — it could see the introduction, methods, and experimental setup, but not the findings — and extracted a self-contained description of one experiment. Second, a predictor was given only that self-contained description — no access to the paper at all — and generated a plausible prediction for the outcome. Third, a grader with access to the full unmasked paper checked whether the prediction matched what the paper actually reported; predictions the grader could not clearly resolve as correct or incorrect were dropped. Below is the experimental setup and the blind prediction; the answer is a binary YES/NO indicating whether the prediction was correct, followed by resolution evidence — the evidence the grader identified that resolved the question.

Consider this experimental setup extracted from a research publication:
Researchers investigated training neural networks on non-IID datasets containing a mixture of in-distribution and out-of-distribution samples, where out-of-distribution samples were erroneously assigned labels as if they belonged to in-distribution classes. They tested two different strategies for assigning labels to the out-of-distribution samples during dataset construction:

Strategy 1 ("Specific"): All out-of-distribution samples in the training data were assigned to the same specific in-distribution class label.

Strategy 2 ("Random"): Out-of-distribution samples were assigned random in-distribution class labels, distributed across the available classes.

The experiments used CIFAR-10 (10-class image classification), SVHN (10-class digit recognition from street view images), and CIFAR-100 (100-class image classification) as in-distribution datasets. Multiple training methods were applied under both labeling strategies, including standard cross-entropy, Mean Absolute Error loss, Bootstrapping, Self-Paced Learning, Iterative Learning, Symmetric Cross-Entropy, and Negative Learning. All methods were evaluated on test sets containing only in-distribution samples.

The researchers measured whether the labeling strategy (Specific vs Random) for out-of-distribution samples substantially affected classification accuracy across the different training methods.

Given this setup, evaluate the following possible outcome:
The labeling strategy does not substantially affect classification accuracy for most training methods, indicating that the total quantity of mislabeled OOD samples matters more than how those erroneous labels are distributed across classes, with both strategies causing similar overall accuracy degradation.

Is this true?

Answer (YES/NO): YES